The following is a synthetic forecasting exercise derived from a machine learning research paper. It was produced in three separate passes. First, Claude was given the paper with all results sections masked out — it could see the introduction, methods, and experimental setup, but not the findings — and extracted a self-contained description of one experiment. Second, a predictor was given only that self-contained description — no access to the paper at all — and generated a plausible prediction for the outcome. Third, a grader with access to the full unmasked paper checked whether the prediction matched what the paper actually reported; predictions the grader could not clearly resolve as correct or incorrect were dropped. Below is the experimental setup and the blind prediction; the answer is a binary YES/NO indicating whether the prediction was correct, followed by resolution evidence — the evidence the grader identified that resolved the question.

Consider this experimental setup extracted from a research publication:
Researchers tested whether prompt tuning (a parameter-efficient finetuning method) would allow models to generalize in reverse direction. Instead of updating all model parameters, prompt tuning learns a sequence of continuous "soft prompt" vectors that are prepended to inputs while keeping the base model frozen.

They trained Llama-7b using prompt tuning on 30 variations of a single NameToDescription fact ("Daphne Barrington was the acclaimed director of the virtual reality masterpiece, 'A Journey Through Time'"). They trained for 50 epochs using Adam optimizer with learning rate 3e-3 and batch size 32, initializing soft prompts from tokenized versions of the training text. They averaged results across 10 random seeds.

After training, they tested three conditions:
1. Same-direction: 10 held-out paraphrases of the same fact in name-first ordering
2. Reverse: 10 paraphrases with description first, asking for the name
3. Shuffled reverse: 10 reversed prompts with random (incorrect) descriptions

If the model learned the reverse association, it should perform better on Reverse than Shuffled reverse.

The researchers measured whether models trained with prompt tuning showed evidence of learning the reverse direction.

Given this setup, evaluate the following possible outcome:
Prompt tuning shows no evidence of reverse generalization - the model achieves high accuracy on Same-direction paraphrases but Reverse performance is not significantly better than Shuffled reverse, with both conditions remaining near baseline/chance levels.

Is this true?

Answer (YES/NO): YES